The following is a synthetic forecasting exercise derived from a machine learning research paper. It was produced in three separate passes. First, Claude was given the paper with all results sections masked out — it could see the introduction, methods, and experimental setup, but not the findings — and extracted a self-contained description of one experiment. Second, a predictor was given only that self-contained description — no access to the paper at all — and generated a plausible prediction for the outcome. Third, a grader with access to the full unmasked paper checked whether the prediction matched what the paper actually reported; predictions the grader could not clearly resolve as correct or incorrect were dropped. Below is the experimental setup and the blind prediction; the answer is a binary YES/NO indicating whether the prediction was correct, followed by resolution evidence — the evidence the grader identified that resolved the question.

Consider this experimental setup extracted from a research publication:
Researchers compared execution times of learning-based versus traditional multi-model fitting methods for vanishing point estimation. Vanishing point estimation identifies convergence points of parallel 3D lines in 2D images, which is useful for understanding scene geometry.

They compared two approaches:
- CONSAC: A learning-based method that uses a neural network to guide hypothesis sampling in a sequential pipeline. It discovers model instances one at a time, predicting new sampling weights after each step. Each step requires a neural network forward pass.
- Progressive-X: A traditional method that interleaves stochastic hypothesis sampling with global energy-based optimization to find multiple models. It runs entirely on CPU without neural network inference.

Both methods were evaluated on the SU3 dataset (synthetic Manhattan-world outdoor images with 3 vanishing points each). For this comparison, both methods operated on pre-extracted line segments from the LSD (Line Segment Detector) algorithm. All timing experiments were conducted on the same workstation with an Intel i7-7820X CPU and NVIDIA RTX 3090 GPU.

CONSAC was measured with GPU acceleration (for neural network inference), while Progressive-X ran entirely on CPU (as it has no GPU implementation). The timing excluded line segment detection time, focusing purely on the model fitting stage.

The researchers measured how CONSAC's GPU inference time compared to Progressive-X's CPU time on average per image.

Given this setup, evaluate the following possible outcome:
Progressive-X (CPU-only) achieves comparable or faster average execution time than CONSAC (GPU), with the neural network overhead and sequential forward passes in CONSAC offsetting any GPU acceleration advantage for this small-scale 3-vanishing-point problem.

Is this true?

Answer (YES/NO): YES